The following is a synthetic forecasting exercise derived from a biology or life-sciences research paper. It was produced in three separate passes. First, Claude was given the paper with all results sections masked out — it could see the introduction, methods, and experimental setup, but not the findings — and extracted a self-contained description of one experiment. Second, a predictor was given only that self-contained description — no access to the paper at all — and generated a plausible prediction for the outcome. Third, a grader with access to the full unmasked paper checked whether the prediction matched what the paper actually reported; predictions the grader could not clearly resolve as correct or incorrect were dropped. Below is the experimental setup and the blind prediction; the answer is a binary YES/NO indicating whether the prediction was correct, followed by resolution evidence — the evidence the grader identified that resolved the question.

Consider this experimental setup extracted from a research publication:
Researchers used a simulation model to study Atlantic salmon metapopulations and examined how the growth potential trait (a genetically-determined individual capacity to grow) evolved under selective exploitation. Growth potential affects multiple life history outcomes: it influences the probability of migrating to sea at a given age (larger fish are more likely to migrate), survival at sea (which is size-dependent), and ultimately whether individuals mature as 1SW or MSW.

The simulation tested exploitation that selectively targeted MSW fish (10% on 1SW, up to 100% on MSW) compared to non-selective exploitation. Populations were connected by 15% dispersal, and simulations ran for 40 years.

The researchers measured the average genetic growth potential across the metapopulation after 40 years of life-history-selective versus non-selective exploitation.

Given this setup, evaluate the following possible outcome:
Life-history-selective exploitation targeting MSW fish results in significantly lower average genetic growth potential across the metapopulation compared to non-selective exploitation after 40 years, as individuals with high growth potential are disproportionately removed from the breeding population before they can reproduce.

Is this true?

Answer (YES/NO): NO